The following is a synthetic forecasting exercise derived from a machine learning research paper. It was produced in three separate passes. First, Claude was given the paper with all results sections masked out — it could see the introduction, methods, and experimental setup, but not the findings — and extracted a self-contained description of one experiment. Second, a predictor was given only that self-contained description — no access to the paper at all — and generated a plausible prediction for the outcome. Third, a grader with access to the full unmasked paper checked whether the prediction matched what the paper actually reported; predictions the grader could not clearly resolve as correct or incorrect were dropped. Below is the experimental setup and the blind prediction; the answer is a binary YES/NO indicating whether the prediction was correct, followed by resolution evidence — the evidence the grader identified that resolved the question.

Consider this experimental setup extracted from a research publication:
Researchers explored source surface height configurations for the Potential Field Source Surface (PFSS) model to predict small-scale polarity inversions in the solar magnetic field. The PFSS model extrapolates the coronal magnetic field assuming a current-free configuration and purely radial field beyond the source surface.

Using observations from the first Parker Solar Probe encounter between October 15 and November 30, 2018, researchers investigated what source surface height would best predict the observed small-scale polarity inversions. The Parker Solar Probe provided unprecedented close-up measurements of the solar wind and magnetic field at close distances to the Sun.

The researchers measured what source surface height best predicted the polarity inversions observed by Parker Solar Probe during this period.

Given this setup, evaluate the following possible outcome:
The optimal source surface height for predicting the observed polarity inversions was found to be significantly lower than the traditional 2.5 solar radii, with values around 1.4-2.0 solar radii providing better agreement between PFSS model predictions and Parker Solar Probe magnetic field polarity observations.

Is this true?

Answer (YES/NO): NO